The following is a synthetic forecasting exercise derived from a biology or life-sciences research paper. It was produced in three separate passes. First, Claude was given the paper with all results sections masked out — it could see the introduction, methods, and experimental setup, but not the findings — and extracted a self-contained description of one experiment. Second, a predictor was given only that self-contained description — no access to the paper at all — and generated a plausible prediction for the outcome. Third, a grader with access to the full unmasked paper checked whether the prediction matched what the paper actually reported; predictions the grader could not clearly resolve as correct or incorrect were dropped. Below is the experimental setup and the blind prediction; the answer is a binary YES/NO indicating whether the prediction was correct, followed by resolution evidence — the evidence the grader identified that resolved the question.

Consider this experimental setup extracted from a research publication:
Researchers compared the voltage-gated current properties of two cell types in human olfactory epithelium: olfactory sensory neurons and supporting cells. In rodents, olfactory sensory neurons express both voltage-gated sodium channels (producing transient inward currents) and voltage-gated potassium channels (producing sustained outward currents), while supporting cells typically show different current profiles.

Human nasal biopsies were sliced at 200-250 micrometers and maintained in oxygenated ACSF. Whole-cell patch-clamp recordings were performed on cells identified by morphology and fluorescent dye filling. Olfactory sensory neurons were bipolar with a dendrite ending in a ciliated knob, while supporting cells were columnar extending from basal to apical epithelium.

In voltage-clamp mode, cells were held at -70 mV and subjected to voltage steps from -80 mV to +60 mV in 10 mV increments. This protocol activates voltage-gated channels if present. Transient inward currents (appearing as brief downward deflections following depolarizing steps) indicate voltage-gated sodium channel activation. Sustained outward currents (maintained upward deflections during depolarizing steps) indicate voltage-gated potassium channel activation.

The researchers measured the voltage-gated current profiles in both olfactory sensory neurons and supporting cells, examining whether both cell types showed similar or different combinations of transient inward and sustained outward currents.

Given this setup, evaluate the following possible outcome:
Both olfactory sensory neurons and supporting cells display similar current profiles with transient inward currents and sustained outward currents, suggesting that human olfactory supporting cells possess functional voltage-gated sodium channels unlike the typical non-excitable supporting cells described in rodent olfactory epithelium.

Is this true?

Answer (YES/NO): NO